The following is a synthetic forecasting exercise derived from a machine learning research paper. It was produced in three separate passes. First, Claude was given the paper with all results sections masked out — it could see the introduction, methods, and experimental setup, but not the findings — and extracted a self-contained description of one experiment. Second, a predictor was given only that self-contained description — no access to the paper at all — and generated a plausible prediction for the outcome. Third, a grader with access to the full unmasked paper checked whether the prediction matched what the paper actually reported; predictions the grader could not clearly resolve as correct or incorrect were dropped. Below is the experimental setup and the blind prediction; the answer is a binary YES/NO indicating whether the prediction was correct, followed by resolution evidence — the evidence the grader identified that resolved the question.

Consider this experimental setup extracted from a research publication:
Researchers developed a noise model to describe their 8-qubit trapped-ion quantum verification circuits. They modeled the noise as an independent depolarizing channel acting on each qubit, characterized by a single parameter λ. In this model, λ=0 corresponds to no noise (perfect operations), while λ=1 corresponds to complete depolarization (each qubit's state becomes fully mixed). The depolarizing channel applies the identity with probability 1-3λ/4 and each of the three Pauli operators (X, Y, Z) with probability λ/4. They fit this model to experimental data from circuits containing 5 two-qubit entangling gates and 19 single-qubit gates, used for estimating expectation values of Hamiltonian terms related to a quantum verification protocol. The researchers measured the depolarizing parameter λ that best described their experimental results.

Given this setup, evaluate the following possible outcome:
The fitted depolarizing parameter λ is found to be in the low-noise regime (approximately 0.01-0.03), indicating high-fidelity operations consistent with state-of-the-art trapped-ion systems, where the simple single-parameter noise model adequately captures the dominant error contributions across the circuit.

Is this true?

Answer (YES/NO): NO